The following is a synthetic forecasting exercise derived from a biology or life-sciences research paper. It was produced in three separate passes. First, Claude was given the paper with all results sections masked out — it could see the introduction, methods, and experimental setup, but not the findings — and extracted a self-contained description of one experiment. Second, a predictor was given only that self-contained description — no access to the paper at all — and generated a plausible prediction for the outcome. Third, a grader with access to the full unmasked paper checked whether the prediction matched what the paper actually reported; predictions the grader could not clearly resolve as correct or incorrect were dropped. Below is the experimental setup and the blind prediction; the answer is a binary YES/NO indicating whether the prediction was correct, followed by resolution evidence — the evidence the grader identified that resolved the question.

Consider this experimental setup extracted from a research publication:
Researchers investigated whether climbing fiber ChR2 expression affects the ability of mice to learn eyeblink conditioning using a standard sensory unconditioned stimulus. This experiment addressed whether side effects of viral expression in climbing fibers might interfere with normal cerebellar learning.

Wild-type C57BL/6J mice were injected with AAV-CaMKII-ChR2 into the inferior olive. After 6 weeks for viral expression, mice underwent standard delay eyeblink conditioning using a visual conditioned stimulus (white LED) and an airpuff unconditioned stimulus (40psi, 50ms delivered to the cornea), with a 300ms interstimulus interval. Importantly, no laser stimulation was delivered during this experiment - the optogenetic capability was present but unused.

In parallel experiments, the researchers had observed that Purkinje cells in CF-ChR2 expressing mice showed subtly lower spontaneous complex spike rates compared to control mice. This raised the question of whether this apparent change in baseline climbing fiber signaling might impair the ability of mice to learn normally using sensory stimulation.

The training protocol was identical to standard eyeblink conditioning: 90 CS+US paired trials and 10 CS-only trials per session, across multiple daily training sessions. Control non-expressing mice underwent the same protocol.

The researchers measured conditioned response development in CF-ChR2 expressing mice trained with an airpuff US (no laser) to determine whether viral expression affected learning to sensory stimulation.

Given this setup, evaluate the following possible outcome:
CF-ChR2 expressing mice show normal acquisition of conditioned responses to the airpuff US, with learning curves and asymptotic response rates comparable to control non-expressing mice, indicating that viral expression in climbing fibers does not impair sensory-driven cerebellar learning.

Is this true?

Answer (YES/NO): NO